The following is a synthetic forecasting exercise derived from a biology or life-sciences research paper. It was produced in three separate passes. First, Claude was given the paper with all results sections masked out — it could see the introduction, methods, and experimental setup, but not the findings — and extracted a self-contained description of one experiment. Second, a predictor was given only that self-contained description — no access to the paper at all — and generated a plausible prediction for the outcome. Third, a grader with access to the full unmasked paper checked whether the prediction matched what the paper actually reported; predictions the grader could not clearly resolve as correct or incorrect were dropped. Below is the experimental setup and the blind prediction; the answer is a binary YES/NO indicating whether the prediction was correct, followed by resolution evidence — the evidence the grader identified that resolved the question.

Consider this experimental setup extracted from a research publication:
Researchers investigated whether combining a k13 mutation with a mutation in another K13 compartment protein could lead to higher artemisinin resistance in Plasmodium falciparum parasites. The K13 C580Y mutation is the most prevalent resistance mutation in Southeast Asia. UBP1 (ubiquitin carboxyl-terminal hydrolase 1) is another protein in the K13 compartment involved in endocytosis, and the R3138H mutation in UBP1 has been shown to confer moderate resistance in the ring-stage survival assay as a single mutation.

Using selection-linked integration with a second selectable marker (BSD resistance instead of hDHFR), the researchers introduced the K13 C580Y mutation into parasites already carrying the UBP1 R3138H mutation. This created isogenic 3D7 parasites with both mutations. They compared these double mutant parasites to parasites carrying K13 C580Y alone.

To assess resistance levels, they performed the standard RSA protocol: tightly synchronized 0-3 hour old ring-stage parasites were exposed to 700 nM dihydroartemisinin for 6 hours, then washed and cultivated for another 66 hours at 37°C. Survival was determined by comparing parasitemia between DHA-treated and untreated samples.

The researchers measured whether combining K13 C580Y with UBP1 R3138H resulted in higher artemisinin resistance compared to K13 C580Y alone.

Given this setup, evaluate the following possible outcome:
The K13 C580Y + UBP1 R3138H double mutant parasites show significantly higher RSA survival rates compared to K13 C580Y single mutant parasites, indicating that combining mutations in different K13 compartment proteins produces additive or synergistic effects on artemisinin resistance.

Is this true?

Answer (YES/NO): NO